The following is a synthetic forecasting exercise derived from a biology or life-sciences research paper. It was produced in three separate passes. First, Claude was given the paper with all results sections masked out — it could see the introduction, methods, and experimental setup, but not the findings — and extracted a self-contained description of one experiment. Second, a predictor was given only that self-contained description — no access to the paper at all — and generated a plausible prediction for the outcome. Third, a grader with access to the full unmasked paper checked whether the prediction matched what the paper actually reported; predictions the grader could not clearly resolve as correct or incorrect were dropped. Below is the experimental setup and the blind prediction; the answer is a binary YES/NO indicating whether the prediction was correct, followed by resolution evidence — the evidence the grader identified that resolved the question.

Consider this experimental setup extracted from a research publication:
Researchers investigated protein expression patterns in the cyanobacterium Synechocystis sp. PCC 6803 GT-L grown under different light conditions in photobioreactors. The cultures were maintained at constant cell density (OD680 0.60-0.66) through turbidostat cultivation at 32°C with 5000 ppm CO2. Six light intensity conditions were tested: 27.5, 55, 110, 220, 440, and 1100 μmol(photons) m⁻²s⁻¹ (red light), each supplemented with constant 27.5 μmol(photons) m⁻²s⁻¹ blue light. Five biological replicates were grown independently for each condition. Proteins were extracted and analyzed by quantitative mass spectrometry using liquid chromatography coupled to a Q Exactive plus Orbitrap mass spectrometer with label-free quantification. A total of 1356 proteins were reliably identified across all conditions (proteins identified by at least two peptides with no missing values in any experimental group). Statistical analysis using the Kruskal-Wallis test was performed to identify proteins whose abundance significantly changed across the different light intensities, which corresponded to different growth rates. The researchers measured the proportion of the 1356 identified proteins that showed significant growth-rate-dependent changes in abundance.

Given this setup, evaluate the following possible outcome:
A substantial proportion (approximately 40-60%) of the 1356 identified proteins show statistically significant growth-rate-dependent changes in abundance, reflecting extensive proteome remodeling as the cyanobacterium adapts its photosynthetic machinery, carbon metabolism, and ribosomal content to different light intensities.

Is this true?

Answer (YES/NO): YES